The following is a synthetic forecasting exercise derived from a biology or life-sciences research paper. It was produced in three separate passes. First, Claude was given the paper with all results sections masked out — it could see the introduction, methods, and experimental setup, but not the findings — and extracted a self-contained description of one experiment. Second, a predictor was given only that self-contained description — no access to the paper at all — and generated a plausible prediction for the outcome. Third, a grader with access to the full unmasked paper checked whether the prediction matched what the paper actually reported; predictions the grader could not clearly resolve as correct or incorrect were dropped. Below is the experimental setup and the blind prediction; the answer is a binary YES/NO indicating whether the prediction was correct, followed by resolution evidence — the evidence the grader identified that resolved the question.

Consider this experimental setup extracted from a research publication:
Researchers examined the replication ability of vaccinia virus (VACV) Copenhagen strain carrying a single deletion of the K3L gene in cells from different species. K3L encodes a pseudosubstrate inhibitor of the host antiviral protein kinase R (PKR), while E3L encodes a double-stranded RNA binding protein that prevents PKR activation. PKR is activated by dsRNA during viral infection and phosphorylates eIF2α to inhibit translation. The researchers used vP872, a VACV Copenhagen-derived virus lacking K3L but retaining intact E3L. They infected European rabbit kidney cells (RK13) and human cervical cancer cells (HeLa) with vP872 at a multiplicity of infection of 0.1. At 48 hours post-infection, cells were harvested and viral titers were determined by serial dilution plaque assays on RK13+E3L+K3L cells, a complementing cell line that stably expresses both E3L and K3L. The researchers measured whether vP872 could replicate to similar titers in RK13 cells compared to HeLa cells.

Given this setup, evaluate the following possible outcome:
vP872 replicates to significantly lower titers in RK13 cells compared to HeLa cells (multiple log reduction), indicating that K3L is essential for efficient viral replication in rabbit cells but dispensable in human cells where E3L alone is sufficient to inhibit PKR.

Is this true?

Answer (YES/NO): NO